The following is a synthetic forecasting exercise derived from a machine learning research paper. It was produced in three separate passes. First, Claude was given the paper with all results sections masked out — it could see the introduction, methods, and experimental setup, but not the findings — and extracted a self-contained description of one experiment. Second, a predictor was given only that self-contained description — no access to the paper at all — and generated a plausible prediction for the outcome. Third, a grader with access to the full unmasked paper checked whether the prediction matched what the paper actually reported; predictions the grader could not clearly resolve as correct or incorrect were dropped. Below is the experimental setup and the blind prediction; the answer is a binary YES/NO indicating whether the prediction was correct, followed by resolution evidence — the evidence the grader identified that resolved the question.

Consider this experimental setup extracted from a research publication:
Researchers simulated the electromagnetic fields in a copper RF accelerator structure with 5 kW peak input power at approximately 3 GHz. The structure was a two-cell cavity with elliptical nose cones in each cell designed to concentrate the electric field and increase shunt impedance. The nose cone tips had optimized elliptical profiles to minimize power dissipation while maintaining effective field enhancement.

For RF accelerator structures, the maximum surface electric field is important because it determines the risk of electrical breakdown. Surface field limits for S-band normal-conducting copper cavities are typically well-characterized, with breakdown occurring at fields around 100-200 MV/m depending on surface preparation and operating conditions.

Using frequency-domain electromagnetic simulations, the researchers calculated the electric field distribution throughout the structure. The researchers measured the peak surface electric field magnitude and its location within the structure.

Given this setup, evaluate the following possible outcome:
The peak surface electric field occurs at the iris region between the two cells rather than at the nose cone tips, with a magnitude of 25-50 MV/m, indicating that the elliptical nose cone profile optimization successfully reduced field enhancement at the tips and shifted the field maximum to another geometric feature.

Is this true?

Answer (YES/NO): NO